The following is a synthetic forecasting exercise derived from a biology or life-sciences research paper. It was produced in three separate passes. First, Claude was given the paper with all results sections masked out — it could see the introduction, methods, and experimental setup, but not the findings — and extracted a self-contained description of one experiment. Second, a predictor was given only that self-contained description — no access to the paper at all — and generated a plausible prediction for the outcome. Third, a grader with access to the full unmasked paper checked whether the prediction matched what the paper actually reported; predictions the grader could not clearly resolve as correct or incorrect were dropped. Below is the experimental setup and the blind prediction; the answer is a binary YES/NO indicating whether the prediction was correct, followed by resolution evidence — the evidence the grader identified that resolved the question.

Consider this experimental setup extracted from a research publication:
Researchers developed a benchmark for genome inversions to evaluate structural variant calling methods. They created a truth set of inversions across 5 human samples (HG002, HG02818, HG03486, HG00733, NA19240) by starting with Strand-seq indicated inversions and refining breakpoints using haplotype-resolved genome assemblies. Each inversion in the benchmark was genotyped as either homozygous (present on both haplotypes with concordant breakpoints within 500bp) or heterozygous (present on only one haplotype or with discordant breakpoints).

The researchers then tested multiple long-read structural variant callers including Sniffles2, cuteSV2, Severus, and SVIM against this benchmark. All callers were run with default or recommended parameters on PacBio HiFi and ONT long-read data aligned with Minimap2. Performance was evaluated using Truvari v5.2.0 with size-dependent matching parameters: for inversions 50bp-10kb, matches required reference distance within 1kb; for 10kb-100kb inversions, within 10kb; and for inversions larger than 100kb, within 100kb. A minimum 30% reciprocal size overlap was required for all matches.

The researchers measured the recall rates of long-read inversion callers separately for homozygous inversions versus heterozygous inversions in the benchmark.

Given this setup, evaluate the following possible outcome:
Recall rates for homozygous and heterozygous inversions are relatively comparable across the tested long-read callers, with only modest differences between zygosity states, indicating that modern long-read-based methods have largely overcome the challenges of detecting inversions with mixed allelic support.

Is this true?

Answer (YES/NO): NO